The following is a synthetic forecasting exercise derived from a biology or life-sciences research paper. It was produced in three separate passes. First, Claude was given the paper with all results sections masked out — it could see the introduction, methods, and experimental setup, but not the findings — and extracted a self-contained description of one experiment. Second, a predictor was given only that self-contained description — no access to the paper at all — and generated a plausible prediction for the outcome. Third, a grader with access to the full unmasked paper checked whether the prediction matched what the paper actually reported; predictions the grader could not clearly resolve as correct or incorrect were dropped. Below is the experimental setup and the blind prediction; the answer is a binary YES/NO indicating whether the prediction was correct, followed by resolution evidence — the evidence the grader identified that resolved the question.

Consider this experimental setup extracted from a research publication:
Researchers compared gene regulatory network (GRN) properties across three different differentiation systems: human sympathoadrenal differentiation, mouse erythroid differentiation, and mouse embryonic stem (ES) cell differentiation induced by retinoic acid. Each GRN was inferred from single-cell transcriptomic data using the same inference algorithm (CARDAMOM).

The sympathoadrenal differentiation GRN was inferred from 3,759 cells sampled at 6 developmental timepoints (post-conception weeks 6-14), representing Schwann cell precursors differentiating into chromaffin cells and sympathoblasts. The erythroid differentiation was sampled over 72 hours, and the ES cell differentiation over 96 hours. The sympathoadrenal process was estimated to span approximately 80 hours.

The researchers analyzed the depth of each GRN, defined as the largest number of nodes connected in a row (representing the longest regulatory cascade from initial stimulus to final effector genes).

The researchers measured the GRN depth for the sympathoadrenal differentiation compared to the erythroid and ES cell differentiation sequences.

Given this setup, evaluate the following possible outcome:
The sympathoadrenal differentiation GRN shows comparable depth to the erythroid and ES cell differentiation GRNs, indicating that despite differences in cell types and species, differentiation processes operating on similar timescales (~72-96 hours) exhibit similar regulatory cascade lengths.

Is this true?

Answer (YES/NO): NO